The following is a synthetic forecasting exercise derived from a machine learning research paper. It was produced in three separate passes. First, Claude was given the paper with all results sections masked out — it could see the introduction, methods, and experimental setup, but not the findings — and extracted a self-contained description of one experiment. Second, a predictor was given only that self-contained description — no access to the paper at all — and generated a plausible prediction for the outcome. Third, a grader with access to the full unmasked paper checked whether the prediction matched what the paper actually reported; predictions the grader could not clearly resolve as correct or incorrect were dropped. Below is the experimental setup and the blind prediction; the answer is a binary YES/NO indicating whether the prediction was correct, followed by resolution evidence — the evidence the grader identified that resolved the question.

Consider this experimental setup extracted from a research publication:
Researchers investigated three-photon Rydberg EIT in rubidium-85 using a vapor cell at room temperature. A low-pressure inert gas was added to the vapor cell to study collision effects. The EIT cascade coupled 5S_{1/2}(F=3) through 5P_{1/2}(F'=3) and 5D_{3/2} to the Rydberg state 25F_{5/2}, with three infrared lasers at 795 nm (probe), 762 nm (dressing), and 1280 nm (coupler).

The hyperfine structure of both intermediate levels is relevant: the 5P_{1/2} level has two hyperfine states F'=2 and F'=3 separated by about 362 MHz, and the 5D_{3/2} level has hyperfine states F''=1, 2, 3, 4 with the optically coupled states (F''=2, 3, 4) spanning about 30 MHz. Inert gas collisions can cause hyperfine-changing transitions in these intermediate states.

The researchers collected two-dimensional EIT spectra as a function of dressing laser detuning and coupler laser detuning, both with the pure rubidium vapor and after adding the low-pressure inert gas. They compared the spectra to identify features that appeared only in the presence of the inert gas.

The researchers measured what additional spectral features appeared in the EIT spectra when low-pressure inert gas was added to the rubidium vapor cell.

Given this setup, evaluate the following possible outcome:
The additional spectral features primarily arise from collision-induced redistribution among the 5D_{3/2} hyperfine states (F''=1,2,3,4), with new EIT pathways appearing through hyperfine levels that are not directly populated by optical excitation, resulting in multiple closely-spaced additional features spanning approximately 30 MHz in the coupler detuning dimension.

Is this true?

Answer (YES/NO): NO